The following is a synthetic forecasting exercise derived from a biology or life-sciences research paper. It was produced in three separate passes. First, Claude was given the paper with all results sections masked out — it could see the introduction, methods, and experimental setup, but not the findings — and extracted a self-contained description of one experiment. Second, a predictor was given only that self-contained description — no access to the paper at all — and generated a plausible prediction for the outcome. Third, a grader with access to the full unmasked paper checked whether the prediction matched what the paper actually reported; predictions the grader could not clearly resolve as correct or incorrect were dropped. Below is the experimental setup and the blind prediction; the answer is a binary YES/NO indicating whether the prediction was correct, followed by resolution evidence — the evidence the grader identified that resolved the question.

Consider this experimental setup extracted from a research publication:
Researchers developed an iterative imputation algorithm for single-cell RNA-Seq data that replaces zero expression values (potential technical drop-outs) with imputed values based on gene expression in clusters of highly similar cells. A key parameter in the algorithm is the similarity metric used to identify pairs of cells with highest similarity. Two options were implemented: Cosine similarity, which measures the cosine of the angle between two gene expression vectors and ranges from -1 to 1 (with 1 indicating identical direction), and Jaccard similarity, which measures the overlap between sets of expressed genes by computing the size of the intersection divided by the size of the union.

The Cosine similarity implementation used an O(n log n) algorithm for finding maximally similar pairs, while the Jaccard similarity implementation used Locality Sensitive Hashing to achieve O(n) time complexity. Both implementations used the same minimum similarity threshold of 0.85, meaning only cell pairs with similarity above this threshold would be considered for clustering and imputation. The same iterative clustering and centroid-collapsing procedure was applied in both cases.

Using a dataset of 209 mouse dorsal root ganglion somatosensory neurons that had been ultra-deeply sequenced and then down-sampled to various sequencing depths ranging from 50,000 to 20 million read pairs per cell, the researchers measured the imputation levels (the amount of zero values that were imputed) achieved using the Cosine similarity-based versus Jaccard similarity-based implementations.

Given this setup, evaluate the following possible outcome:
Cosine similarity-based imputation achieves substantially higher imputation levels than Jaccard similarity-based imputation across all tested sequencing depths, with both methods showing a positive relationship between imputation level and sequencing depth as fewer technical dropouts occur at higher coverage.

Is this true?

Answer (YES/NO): NO